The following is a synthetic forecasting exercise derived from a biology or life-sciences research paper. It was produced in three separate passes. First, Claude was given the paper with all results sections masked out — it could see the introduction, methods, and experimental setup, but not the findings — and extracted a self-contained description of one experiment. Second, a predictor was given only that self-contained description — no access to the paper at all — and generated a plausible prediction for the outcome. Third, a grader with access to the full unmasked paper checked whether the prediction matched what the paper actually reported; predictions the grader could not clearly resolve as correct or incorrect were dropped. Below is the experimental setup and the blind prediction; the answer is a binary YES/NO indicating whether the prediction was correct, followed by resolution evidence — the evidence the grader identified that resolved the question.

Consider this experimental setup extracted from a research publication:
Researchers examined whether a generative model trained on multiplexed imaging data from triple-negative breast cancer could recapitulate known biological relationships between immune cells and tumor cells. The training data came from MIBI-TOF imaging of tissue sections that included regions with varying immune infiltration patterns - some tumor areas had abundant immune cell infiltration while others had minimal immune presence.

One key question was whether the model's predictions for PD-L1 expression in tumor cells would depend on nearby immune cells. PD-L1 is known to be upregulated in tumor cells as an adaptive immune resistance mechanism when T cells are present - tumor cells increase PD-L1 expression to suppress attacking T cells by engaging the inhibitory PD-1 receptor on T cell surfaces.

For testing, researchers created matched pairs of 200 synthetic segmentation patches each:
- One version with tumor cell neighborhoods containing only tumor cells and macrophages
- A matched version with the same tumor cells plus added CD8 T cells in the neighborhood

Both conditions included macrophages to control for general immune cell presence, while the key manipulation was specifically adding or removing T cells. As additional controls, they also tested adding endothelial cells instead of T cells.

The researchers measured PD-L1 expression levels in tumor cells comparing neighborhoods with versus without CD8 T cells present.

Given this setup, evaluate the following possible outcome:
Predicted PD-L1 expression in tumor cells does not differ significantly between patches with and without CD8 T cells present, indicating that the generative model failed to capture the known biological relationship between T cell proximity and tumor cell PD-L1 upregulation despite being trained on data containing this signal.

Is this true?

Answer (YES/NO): NO